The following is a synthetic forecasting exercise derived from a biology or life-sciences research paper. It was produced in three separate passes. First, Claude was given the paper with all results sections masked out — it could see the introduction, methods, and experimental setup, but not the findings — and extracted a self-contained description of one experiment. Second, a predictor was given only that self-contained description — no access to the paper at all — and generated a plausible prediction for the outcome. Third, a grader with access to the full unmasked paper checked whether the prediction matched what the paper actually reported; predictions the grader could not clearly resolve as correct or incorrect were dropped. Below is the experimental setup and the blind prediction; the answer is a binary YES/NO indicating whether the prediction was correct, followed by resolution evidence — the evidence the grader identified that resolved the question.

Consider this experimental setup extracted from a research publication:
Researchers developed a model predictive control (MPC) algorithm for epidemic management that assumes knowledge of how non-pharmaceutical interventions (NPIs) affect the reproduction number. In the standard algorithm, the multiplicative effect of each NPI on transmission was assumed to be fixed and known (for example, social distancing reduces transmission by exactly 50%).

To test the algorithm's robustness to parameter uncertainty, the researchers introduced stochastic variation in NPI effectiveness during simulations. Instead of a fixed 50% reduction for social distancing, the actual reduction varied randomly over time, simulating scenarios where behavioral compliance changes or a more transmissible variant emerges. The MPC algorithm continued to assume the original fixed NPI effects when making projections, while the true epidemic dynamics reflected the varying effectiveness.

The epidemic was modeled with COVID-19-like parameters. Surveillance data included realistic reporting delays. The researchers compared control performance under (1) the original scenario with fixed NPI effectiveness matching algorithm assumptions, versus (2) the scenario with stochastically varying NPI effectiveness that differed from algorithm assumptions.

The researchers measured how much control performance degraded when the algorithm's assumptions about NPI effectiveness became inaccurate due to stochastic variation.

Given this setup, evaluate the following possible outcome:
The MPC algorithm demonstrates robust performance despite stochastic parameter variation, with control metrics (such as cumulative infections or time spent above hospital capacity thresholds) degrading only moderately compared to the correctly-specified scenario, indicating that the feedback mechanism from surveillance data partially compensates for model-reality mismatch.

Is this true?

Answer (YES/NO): YES